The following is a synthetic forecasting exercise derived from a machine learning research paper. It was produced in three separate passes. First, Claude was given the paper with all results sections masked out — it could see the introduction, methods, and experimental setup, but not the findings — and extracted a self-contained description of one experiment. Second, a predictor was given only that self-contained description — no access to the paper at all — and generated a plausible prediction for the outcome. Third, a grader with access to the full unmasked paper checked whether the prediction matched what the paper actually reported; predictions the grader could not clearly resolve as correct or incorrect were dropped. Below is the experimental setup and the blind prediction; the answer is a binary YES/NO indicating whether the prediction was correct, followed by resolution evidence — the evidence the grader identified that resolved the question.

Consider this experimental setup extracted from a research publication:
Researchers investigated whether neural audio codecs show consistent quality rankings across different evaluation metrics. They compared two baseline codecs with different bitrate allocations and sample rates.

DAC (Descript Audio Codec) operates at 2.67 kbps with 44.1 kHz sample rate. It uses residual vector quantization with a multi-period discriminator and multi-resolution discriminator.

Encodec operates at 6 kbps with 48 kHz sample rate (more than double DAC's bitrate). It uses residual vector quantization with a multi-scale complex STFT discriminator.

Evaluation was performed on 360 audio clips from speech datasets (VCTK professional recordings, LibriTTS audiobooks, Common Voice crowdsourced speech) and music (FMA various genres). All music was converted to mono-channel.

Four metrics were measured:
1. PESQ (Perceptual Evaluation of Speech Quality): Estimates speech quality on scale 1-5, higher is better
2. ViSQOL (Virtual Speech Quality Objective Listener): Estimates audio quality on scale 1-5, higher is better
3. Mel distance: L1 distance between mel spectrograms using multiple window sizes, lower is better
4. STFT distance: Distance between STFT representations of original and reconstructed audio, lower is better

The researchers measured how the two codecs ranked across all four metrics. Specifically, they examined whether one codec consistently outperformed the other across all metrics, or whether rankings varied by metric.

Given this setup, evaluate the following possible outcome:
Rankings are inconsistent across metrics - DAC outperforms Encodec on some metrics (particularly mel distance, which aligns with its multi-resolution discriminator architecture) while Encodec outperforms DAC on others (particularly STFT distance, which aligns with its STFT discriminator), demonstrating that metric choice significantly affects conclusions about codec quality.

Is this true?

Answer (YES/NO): NO